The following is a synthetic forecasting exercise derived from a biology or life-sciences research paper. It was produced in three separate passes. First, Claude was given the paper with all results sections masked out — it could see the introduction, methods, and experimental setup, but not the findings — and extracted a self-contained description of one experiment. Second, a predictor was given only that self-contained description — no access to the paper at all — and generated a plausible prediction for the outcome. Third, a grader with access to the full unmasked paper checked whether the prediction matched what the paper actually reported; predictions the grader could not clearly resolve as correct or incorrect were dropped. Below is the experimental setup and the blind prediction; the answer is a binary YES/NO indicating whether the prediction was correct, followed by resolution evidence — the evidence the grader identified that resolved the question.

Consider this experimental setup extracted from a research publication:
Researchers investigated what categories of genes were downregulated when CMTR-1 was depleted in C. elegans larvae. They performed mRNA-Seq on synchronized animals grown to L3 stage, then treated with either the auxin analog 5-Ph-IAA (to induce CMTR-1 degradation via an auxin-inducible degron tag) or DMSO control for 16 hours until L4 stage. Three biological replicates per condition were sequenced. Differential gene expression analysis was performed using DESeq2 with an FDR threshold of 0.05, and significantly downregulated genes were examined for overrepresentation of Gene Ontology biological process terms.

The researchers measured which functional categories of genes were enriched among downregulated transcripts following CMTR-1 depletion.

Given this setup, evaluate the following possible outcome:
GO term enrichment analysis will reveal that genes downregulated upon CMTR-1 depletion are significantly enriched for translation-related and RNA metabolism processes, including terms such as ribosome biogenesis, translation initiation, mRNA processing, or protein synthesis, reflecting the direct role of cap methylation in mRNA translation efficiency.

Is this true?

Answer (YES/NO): NO